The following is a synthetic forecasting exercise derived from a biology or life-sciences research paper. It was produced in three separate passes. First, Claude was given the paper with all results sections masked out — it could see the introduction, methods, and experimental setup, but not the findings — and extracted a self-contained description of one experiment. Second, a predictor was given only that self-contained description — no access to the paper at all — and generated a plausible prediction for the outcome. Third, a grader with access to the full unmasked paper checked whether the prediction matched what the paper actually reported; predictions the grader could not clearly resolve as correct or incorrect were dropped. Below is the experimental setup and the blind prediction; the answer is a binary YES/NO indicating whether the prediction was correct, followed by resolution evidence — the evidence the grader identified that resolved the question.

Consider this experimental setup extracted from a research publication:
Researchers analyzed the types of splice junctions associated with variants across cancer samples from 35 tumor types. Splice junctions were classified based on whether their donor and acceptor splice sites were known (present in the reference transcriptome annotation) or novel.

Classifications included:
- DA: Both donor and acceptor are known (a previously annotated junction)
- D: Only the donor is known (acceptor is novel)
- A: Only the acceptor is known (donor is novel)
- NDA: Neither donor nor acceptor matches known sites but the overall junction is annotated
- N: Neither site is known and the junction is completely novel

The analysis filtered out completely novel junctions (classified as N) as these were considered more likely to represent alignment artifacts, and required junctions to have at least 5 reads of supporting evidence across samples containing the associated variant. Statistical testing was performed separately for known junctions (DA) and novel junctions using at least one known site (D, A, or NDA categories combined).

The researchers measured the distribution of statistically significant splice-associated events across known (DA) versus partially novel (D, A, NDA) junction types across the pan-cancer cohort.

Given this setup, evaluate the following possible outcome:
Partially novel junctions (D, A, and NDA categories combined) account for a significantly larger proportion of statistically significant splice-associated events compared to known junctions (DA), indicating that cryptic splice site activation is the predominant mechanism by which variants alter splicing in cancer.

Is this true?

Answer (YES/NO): YES